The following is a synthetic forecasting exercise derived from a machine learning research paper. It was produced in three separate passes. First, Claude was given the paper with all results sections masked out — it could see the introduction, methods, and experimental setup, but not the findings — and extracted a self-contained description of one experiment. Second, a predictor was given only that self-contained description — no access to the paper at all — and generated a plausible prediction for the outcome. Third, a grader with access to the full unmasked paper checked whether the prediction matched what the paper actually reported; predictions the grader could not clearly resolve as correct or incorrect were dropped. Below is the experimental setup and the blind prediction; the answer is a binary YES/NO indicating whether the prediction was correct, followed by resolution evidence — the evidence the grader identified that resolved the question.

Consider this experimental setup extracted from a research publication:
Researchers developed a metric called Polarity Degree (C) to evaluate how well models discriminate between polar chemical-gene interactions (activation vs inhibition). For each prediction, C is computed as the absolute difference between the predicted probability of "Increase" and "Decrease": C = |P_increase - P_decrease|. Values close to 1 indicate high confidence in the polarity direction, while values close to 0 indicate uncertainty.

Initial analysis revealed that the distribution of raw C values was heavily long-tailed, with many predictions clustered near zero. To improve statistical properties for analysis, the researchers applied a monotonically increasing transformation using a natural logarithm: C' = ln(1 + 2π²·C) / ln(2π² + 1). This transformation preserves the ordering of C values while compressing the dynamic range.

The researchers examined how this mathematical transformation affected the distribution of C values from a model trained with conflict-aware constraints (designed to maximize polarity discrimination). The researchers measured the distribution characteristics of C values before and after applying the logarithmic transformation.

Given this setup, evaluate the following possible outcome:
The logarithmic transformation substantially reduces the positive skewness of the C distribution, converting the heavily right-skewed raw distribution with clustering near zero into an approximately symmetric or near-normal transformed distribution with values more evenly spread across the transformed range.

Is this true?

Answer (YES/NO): NO